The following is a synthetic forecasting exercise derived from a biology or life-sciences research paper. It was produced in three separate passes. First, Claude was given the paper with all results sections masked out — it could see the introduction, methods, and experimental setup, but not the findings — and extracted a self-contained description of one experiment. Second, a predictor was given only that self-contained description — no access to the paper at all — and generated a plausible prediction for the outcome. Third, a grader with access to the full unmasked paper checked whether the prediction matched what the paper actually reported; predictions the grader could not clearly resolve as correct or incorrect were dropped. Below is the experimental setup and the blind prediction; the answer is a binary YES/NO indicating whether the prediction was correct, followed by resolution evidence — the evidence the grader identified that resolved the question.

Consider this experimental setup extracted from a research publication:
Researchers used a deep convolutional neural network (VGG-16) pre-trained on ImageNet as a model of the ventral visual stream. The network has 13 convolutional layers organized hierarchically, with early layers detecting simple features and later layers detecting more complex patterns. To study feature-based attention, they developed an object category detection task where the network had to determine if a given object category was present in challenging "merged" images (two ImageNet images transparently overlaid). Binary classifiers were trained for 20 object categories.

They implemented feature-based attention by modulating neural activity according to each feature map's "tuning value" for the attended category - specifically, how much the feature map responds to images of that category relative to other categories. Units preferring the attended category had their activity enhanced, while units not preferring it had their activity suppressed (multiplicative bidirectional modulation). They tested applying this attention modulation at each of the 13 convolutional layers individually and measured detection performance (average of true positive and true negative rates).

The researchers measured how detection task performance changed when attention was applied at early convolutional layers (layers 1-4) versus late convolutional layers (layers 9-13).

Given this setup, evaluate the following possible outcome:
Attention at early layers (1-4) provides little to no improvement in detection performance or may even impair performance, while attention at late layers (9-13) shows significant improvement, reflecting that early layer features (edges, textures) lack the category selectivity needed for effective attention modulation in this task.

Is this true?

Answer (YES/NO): YES